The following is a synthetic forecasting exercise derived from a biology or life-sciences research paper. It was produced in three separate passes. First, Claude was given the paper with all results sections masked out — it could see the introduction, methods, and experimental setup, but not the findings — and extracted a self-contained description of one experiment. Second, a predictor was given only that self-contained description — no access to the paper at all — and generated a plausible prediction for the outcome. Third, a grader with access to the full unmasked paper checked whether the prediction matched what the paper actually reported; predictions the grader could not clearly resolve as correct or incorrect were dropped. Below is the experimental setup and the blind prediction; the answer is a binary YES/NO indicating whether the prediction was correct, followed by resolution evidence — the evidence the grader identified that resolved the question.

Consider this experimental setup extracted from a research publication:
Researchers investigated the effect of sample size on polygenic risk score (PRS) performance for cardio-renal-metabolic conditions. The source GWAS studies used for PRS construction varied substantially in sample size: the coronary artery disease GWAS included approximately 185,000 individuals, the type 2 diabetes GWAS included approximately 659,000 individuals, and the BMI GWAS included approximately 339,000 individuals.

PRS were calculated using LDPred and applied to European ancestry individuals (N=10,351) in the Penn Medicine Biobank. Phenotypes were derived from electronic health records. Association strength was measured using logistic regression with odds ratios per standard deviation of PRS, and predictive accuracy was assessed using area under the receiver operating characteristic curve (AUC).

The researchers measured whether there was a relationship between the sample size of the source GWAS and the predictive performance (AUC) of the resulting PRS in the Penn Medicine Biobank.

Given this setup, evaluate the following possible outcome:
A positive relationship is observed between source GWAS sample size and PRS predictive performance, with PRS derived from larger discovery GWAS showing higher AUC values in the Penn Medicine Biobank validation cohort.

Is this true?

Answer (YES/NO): NO